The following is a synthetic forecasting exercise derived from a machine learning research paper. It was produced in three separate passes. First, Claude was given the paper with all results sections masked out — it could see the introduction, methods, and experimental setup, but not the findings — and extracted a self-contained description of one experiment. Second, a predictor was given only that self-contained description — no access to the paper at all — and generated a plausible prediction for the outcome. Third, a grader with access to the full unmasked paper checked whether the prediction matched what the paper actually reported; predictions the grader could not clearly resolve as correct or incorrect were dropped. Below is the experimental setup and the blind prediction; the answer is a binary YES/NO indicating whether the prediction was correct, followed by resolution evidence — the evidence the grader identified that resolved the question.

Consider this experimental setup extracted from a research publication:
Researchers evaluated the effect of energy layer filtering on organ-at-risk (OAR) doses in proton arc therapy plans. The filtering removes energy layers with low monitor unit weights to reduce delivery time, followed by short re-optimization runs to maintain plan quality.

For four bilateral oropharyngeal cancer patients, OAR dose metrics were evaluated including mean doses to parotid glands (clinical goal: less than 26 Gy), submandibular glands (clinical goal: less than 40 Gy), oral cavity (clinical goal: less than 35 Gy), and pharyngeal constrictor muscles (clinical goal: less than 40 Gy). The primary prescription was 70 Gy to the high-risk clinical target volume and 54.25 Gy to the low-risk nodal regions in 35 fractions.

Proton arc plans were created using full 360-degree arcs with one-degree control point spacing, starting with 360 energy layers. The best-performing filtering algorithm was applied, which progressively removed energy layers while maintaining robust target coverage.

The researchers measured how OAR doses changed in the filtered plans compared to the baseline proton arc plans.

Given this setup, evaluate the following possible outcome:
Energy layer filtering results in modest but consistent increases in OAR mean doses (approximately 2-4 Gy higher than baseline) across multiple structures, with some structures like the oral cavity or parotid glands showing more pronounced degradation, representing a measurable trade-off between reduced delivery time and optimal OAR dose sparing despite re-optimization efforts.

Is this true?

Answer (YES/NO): NO